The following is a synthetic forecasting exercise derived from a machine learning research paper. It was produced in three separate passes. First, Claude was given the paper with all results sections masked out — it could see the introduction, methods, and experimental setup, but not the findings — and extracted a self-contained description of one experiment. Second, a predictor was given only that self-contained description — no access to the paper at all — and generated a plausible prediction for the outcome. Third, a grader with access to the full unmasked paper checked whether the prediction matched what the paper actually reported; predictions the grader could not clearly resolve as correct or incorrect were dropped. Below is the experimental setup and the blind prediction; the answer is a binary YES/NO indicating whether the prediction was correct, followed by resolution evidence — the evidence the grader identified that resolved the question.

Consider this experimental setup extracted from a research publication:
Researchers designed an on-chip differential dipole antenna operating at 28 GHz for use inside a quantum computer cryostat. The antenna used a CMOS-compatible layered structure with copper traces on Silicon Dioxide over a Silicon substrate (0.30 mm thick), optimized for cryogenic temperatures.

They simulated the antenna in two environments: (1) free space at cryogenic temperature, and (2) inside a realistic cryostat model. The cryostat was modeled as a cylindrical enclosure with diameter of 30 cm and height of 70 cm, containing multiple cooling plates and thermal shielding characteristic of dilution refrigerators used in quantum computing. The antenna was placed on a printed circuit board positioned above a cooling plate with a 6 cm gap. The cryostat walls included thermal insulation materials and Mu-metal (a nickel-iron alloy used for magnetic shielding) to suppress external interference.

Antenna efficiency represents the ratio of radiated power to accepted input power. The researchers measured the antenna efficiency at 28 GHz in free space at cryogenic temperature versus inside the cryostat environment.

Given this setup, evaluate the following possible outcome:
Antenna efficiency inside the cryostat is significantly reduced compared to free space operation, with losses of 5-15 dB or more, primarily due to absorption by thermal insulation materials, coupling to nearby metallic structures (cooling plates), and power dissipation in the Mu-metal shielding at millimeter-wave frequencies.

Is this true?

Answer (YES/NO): NO